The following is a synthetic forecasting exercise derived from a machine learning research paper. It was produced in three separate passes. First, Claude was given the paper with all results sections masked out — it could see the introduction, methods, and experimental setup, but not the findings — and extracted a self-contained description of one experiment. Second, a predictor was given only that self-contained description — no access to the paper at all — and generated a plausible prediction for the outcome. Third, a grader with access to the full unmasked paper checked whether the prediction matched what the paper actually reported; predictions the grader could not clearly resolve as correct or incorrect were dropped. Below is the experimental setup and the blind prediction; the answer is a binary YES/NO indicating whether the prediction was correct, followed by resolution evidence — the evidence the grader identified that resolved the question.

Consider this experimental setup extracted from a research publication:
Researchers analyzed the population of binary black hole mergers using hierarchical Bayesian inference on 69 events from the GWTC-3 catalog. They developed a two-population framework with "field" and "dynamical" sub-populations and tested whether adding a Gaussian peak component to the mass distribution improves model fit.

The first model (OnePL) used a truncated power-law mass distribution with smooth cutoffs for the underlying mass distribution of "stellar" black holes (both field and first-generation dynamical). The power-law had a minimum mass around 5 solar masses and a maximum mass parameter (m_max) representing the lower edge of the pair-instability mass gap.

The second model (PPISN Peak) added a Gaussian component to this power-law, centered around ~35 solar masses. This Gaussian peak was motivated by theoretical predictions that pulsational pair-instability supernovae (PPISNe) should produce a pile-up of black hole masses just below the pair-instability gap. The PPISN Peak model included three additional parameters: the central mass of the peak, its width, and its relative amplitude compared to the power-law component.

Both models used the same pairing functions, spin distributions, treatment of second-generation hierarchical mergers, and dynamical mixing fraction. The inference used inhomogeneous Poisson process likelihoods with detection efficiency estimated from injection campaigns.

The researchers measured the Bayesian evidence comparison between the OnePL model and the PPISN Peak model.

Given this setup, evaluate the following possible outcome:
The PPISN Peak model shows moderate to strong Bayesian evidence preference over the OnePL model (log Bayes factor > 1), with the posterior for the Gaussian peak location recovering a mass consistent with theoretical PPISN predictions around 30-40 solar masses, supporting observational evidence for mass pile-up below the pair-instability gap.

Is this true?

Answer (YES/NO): NO